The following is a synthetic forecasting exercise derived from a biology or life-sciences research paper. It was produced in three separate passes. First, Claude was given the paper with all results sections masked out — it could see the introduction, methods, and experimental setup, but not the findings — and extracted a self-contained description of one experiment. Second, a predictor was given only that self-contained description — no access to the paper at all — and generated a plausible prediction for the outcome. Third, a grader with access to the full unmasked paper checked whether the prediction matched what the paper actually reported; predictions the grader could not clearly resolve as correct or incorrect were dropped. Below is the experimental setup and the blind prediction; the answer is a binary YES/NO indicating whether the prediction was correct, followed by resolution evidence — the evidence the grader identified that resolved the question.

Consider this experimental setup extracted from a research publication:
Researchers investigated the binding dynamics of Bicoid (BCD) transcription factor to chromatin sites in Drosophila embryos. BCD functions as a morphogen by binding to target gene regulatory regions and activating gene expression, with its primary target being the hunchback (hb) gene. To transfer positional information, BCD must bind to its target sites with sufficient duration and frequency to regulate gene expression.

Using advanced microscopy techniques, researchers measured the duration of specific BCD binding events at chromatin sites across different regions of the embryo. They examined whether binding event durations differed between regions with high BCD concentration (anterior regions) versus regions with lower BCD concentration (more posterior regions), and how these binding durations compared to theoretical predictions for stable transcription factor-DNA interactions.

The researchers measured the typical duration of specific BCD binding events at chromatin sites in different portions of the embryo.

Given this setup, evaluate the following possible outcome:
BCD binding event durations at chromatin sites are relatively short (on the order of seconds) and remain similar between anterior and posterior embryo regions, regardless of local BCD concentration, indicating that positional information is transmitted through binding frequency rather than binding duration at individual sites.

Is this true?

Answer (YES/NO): YES